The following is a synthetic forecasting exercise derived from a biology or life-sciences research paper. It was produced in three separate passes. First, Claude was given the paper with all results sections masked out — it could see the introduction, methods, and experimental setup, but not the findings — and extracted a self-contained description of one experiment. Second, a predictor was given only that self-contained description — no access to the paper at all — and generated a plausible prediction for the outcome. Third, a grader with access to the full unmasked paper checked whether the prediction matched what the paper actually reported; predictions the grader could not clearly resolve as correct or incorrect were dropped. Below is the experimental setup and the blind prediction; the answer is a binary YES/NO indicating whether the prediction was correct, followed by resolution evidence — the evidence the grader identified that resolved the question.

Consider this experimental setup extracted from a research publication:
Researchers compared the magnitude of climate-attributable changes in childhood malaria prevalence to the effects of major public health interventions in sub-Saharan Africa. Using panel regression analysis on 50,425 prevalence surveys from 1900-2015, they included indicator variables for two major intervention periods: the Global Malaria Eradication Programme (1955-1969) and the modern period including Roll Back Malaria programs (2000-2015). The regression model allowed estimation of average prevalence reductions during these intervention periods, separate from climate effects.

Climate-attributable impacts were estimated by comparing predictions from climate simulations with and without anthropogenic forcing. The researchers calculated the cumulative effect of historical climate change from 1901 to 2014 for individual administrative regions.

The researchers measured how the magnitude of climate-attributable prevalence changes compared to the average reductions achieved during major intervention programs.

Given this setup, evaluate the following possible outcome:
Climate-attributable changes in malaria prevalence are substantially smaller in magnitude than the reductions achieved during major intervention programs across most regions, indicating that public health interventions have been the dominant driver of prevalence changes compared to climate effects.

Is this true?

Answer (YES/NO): YES